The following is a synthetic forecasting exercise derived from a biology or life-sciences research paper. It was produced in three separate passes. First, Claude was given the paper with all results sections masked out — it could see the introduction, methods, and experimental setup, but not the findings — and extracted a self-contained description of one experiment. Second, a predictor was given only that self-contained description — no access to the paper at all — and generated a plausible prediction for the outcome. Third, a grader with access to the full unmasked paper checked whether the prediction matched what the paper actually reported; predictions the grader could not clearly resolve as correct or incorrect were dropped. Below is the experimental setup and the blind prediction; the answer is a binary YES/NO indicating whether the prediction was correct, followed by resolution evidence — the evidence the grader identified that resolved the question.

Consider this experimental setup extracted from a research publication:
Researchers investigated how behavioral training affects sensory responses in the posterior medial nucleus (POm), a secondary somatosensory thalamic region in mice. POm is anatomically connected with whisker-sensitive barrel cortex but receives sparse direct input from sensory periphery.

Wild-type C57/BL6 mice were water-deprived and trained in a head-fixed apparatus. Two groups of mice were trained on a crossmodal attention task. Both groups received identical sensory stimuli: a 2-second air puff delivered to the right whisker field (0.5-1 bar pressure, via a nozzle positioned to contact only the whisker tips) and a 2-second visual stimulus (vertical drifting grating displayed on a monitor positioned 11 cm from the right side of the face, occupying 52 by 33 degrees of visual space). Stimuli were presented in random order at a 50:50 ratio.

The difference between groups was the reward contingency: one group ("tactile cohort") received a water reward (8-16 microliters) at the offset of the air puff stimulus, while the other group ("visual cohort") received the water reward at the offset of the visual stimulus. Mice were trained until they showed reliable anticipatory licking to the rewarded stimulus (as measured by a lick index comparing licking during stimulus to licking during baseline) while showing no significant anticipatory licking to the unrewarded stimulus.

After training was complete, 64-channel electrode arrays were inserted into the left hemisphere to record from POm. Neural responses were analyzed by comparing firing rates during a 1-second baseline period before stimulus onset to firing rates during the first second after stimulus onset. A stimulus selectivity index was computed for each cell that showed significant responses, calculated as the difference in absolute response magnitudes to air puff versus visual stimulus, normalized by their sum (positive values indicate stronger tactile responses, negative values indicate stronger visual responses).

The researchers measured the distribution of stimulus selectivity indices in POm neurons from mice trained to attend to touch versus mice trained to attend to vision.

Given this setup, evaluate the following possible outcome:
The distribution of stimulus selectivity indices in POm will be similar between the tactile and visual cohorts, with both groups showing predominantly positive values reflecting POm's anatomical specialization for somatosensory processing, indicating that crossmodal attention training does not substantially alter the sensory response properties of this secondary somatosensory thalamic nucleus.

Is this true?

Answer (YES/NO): NO